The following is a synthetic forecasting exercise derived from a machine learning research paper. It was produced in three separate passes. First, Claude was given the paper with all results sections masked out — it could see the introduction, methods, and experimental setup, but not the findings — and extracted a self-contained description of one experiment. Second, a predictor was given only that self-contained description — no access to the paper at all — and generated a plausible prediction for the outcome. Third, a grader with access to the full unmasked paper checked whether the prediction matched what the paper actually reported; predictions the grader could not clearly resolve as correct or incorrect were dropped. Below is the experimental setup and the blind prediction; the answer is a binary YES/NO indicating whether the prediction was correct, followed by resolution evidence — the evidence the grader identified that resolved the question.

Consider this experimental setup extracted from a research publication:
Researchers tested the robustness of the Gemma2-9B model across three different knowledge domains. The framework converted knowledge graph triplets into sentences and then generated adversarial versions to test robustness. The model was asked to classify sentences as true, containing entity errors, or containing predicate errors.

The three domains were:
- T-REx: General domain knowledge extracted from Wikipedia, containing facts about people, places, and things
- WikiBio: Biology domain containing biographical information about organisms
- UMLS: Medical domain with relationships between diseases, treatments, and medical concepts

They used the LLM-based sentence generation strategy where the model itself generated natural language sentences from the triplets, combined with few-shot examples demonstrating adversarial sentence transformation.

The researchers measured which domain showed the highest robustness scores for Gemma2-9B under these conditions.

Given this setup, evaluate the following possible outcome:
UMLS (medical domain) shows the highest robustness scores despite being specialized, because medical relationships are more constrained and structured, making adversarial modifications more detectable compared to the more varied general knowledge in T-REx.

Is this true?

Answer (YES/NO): NO